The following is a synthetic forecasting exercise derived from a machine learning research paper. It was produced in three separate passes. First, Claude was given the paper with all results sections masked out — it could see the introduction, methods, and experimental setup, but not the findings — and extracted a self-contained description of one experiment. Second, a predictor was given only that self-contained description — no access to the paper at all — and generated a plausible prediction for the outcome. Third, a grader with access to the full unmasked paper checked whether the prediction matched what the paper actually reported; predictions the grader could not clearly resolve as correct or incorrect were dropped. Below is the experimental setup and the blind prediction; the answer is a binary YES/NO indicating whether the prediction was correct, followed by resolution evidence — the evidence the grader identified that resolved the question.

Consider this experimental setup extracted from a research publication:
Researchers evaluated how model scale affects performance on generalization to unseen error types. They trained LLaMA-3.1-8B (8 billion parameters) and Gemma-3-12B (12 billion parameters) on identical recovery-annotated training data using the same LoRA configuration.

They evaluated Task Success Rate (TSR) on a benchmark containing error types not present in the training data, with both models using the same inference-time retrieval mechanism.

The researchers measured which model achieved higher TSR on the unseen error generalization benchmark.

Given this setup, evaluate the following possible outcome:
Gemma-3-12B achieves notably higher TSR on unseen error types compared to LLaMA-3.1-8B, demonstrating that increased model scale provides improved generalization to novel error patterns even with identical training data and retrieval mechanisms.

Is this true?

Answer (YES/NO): YES